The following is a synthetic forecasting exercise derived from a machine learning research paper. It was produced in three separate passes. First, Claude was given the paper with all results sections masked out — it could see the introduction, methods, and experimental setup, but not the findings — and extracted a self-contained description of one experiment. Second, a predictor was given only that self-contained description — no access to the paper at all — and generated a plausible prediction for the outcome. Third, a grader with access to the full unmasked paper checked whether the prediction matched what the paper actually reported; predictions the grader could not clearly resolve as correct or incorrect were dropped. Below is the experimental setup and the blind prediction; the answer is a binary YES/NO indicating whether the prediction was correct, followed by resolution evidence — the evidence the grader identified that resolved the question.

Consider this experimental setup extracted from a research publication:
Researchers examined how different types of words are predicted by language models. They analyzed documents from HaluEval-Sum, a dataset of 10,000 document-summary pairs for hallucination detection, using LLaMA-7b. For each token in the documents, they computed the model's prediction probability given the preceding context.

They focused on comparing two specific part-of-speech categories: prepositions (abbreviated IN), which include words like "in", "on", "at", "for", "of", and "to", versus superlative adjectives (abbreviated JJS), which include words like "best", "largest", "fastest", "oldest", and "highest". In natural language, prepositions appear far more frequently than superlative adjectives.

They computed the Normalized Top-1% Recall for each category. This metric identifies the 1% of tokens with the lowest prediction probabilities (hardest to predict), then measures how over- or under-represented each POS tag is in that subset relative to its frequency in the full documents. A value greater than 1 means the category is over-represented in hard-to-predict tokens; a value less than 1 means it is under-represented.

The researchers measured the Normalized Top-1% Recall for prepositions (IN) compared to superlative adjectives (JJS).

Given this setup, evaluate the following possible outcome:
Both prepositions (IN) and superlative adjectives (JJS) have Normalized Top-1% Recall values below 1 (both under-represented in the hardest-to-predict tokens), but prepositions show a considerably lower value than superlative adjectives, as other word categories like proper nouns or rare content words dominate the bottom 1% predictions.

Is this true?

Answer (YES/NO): NO